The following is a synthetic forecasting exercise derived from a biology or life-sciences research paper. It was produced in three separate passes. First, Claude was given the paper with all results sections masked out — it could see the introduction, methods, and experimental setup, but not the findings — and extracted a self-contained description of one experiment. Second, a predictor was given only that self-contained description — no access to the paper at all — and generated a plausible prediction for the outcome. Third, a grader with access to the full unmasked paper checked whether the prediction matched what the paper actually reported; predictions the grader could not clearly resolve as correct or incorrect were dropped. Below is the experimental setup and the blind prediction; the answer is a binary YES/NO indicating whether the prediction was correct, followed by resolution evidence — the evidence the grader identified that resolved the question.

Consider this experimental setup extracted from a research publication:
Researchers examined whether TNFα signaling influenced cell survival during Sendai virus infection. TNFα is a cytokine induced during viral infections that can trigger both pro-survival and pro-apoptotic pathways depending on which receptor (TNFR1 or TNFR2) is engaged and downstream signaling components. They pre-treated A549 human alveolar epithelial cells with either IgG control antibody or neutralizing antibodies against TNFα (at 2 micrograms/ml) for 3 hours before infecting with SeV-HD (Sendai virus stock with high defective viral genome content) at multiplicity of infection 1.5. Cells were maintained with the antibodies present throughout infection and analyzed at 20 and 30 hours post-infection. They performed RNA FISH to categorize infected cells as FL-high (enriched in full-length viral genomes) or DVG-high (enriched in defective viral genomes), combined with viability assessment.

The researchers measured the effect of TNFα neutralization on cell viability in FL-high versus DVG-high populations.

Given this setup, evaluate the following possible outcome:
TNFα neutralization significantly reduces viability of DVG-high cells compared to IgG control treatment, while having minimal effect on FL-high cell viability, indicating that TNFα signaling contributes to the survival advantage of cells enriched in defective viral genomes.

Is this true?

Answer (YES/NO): NO